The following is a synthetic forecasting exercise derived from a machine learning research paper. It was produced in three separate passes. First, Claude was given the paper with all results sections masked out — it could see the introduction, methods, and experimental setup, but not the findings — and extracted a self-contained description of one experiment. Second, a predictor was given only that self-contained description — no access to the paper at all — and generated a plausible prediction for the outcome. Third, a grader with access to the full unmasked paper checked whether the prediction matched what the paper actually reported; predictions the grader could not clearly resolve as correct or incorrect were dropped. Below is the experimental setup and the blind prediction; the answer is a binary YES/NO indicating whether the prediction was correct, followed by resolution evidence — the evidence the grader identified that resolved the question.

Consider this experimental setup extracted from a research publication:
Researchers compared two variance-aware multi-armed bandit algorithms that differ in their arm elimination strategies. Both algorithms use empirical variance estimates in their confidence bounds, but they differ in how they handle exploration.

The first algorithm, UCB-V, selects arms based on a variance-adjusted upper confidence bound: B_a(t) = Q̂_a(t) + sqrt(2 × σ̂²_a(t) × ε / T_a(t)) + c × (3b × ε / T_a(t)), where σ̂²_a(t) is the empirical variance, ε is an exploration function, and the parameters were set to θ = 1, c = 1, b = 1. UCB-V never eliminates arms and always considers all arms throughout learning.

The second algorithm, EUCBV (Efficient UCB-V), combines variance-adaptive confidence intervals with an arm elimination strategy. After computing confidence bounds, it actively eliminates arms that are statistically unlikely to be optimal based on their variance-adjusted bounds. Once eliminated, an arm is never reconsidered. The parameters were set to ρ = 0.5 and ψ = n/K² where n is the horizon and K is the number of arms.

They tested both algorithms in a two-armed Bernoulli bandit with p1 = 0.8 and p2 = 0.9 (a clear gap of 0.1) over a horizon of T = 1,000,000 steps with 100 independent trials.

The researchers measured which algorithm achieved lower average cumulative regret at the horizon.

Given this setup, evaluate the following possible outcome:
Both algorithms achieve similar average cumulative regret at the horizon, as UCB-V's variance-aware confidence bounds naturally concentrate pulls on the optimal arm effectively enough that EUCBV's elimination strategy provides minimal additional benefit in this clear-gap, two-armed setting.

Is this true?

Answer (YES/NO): NO